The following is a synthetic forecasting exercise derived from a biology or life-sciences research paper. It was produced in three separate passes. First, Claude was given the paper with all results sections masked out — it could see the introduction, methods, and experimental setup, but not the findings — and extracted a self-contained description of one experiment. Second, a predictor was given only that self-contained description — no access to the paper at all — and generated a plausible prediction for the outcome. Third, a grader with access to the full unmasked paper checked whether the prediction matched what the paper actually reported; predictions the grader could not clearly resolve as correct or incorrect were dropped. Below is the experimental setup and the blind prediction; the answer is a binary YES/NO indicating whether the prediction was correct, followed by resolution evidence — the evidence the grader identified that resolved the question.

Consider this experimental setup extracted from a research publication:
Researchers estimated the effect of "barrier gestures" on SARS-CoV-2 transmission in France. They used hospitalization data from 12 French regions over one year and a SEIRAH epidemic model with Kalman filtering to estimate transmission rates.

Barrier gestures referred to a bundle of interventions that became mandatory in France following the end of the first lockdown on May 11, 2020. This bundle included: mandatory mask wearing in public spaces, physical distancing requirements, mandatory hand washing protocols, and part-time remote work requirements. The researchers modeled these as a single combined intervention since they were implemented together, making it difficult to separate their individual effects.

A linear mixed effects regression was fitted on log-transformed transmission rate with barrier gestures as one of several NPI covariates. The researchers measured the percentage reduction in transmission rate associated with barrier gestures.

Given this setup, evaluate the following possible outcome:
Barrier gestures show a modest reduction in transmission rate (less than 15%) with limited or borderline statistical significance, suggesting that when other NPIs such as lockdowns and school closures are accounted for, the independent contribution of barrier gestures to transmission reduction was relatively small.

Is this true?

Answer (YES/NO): NO